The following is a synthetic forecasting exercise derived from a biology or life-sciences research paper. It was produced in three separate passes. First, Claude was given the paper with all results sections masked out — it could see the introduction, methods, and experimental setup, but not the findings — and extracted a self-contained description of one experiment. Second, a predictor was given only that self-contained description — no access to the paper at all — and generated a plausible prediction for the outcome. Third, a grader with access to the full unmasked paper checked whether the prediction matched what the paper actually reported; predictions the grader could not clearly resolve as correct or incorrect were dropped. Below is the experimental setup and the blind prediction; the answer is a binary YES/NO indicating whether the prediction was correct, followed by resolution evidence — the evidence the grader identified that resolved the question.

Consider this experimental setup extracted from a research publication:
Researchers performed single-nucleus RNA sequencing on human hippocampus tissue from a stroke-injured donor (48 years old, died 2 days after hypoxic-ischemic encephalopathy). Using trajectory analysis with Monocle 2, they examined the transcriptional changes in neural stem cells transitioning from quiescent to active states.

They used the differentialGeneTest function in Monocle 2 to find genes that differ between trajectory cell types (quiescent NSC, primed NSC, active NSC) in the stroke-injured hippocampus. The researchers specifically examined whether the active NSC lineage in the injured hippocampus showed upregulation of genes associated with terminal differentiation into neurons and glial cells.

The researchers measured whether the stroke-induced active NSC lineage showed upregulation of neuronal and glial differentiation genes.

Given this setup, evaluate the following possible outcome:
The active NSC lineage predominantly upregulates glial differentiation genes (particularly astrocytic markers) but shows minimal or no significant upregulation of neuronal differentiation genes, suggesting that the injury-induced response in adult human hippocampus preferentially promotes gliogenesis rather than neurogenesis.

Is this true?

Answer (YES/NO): NO